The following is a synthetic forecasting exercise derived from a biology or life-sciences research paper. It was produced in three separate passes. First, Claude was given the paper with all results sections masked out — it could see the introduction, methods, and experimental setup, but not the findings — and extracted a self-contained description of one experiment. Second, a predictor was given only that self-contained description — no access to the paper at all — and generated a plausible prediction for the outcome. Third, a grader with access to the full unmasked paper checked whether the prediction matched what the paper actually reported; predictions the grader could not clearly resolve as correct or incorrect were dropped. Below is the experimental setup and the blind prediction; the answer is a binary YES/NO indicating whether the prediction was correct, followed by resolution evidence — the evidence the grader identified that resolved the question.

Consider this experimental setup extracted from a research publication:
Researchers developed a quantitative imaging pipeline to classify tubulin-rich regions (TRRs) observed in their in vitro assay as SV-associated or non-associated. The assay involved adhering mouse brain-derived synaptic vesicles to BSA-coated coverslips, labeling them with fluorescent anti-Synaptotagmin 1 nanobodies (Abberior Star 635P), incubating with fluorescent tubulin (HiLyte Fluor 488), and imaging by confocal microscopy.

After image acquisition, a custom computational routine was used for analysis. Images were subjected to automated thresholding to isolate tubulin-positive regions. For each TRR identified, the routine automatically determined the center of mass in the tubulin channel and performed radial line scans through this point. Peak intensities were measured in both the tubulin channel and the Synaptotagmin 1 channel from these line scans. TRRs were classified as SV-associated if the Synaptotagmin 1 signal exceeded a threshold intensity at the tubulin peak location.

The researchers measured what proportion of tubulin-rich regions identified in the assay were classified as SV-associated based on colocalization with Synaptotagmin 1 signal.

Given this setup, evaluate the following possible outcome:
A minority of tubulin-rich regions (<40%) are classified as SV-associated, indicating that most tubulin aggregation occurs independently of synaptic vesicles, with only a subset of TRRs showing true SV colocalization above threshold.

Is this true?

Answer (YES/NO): YES